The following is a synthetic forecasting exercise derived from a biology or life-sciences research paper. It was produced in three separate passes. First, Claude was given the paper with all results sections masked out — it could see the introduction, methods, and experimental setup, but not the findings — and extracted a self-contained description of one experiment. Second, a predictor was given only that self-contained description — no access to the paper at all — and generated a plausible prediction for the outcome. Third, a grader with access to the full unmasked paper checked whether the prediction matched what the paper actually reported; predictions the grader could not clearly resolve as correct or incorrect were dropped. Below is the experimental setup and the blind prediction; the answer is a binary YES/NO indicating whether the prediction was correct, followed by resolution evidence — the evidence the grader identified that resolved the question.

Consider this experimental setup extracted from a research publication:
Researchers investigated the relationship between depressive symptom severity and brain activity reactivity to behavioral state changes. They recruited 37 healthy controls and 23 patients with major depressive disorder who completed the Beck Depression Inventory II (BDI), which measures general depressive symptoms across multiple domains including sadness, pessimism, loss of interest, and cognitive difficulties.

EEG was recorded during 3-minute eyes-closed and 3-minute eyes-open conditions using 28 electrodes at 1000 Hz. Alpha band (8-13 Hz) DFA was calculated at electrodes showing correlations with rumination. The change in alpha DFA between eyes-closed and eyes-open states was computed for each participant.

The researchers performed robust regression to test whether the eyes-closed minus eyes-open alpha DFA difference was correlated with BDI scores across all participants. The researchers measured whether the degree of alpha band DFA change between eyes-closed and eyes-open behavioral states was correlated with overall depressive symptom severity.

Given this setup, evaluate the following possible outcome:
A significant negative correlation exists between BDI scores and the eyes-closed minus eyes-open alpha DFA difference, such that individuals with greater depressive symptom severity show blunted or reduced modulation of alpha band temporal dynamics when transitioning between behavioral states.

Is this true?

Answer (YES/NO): YES